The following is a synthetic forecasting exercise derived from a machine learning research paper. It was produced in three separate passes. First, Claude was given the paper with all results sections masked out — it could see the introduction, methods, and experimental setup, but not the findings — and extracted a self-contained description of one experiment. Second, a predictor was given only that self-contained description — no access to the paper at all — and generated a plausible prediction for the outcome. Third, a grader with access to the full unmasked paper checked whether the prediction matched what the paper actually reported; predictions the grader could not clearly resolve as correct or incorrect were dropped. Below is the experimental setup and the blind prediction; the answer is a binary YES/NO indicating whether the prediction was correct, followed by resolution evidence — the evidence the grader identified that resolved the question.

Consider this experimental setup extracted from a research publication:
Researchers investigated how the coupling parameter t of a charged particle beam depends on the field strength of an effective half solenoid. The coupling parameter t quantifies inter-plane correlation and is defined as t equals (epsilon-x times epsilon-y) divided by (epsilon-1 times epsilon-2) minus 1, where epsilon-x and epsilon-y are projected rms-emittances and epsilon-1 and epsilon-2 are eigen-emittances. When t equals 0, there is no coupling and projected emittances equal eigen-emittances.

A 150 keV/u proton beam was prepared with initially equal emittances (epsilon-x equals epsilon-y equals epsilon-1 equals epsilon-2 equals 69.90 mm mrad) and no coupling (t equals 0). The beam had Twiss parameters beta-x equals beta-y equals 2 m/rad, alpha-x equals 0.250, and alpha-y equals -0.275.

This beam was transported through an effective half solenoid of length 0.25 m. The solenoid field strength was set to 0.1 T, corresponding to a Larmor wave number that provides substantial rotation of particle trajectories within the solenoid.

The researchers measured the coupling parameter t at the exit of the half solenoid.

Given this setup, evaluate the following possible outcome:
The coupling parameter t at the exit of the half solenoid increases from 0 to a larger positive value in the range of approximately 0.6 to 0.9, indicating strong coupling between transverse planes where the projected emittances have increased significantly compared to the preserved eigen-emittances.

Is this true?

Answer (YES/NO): NO